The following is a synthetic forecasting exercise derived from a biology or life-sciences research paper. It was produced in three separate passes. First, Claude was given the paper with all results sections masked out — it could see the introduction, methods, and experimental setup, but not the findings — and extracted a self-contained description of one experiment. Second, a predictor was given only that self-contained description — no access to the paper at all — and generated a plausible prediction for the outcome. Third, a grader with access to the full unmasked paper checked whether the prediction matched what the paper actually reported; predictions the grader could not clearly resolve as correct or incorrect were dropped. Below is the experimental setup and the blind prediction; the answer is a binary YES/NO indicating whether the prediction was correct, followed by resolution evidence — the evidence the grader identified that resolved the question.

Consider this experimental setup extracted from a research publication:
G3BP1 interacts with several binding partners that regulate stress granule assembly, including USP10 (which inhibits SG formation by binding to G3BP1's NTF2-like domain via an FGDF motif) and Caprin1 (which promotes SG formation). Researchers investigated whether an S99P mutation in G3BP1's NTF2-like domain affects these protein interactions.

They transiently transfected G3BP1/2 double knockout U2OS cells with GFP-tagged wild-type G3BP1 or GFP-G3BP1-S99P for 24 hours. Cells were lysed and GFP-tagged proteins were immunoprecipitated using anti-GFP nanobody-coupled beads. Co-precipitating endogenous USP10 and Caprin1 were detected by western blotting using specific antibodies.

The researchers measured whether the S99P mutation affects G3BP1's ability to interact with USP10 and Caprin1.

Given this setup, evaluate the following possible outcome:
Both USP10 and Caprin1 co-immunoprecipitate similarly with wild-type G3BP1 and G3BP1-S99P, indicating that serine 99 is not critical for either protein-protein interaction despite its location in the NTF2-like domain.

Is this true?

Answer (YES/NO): YES